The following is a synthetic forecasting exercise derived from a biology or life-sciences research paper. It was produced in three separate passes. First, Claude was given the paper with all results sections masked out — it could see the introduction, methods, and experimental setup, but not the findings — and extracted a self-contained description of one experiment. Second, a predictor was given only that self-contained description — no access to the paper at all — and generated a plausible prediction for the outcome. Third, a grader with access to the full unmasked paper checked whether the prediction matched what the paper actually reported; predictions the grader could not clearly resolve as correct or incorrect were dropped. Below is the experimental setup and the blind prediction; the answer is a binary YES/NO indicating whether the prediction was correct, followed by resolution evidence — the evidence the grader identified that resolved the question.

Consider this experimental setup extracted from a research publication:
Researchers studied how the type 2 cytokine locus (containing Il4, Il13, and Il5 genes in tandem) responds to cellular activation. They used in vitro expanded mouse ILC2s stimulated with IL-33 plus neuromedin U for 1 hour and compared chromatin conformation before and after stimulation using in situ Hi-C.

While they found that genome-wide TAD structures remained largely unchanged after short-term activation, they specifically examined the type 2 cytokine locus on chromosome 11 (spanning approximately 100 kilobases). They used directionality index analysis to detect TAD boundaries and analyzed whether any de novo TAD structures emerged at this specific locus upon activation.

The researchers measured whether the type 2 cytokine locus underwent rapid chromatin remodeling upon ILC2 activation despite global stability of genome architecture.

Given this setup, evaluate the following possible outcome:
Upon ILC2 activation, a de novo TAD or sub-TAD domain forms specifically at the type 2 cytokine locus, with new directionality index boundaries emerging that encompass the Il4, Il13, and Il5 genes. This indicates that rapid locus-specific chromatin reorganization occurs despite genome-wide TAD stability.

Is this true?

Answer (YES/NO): NO